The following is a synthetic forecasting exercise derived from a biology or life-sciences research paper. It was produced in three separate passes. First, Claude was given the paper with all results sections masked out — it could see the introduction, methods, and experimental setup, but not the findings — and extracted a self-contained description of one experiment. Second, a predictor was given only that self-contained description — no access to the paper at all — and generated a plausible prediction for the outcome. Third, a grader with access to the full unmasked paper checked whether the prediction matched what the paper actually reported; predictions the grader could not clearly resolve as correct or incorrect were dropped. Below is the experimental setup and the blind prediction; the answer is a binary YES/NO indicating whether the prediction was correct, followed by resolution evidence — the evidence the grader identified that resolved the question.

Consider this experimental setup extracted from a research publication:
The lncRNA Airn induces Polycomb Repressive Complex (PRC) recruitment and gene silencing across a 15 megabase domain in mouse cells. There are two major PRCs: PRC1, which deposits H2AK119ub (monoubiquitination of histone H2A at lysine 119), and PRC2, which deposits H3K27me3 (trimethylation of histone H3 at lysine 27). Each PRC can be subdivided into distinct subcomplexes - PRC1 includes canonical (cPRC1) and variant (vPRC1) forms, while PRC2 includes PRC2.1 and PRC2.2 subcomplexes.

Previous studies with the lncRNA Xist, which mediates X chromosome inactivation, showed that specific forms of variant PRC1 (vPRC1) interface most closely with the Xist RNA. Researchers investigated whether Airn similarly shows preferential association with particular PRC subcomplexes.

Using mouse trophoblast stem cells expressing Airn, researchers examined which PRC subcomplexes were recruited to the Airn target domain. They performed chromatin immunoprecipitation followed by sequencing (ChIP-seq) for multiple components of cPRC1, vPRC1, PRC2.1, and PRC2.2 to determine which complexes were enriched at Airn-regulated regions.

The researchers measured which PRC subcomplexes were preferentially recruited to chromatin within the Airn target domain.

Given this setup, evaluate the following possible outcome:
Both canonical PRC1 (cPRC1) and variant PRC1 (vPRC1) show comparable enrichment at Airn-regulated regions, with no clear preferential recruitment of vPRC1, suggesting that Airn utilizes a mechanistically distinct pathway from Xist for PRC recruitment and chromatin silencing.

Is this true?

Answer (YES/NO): NO